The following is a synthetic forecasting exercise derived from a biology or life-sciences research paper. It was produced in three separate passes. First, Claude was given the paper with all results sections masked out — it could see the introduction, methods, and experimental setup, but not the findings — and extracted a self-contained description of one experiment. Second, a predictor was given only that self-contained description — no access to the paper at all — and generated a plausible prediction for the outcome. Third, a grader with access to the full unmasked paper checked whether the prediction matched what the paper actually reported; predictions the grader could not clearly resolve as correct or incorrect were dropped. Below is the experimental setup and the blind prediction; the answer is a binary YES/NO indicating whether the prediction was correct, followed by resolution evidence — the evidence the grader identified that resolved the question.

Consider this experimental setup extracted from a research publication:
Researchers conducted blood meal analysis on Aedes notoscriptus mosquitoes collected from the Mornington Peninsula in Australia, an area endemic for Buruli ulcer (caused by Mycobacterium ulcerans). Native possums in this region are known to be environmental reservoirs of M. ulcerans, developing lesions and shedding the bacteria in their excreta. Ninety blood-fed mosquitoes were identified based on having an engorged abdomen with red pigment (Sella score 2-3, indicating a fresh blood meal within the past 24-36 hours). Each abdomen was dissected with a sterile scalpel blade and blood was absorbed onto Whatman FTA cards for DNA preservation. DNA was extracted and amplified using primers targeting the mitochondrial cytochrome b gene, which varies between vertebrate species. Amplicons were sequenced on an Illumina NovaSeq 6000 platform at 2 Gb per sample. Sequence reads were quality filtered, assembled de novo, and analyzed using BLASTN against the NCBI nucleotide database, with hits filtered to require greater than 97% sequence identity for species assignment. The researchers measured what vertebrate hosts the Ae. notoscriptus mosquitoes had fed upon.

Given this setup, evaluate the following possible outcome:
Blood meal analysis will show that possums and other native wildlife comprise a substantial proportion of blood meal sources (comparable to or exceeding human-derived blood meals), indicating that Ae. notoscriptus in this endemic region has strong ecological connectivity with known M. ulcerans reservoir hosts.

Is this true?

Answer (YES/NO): YES